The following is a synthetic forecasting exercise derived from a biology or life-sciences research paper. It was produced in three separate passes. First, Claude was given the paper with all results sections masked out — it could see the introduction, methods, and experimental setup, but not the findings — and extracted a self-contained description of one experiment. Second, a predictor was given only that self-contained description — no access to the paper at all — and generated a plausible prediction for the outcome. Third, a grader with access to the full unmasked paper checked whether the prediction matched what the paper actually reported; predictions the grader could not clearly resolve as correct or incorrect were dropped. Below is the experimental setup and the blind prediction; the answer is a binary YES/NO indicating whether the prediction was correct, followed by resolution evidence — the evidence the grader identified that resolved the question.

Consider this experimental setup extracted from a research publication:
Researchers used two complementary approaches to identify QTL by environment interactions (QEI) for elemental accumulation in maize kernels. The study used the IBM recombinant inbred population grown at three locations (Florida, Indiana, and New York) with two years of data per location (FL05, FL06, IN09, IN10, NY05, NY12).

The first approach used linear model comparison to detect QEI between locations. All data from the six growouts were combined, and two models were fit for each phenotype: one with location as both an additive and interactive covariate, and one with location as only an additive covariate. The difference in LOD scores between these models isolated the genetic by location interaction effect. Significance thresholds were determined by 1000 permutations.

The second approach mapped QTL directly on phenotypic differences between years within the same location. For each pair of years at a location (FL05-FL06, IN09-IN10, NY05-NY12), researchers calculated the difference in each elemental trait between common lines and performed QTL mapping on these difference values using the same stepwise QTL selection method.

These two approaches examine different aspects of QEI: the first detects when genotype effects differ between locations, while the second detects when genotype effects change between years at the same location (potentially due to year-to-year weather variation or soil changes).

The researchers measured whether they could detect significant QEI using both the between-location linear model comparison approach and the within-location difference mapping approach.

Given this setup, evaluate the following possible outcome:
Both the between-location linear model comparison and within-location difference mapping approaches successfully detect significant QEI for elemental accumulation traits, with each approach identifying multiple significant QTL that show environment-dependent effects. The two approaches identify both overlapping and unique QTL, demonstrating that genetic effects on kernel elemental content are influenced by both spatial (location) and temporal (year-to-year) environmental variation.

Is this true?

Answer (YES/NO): YES